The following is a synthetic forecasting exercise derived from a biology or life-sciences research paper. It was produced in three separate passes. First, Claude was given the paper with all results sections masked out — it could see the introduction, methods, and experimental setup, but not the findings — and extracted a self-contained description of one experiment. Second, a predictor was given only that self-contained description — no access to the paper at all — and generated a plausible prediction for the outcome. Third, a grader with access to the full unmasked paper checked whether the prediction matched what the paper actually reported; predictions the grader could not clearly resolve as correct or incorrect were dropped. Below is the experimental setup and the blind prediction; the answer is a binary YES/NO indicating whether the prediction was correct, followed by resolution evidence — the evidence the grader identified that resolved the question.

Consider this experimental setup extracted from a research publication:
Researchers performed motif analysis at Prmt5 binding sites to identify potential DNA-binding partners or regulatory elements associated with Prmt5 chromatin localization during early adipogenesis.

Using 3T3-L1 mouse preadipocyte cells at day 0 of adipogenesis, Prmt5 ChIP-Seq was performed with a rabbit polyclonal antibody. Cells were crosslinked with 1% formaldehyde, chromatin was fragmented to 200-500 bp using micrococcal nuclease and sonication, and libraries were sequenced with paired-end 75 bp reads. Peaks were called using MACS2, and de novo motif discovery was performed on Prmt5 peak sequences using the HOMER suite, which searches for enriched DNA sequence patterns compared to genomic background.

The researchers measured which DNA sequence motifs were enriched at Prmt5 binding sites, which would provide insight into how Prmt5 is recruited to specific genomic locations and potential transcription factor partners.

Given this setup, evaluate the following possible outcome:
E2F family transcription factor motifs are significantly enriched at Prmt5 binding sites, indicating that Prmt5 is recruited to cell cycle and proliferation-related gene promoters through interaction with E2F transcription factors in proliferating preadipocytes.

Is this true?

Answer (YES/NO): NO